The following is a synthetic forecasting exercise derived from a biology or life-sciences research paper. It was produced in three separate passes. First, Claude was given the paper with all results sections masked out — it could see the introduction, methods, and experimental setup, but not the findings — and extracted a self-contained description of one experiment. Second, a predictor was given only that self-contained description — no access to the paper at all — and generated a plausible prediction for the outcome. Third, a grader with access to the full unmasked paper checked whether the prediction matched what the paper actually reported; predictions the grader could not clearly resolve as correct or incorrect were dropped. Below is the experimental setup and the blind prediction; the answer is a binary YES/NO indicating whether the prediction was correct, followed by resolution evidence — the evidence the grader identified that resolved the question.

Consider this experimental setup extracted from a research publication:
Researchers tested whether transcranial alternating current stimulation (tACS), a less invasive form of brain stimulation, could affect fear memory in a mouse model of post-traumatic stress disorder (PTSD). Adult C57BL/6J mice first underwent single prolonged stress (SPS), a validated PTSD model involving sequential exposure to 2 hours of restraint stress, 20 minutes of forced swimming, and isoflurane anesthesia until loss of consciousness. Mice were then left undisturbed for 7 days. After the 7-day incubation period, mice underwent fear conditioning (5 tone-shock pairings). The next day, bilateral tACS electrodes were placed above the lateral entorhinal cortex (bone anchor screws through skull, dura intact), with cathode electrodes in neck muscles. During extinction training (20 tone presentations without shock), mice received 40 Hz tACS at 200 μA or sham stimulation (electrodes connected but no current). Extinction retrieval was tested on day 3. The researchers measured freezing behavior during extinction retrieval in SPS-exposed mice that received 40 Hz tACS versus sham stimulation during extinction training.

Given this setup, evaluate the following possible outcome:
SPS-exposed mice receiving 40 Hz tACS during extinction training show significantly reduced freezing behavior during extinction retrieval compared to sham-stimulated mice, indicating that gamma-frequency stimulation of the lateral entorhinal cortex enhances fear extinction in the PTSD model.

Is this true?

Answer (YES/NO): YES